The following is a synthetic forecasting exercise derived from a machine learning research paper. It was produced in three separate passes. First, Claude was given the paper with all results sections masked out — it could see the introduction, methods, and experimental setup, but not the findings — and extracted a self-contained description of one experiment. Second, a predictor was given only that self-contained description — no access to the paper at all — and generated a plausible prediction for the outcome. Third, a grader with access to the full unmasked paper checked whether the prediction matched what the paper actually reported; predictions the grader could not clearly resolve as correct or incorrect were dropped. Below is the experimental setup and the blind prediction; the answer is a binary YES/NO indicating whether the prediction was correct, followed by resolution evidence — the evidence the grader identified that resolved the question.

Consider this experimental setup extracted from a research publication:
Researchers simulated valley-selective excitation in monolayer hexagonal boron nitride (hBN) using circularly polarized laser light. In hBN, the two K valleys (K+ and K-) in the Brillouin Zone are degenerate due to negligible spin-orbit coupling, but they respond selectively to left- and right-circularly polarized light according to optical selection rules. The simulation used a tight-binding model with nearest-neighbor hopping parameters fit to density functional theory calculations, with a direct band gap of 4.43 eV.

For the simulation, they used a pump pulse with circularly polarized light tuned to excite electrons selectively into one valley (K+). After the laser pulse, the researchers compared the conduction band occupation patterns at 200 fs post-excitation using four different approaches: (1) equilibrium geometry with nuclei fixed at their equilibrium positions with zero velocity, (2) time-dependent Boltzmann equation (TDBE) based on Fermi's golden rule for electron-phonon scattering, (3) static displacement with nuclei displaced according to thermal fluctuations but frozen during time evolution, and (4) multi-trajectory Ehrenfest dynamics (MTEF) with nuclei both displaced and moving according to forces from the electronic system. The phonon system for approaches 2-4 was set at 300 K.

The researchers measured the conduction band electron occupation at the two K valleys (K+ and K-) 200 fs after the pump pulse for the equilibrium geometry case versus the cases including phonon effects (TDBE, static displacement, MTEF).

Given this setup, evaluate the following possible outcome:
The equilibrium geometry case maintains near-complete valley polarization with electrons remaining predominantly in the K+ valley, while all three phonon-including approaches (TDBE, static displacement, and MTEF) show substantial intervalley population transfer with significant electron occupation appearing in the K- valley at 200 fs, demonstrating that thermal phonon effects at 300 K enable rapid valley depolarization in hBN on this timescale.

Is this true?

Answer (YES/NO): YES